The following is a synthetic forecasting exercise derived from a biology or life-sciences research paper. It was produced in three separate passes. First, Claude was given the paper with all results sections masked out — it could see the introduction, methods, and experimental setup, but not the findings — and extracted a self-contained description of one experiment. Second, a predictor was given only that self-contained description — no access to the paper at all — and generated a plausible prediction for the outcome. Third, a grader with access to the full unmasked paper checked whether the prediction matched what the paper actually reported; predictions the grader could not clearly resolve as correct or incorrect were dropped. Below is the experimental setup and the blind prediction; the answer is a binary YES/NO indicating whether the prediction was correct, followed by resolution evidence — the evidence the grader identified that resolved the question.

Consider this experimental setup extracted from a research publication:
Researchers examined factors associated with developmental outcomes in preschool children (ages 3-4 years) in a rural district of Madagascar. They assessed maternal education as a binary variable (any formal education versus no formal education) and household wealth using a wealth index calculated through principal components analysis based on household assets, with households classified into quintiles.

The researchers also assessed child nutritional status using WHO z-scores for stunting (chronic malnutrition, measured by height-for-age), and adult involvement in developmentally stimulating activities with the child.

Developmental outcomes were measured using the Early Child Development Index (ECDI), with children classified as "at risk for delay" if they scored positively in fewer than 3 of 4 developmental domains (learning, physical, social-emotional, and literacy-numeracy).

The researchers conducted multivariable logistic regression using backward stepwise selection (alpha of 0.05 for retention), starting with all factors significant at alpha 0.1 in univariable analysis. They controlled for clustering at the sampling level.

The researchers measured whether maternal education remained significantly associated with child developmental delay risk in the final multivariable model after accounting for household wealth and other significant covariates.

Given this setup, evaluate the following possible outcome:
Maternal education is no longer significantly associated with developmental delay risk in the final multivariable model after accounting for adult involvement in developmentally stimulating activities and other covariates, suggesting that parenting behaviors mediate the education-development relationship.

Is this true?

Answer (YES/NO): NO